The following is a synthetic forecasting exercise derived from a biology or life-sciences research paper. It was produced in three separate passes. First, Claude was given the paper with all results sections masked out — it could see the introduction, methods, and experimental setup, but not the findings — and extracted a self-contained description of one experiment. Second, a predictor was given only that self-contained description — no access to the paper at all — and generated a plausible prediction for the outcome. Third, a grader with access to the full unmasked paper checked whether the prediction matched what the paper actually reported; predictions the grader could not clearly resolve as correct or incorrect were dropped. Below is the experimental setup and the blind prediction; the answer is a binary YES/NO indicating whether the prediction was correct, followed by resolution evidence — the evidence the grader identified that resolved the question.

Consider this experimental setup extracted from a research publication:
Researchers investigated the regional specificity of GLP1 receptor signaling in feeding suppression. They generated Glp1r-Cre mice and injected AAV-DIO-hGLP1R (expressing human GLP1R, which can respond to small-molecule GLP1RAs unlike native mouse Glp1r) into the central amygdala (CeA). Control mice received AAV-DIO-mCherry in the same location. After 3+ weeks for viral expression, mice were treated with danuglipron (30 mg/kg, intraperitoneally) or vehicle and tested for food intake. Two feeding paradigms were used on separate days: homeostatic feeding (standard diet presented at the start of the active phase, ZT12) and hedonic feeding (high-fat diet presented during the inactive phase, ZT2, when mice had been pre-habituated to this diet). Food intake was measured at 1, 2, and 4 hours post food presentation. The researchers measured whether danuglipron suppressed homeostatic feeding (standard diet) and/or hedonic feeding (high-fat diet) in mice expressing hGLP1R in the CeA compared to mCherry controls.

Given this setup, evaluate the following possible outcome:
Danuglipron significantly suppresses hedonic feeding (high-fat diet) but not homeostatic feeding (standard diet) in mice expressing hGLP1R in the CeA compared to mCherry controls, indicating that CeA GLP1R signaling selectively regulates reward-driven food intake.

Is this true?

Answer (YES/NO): YES